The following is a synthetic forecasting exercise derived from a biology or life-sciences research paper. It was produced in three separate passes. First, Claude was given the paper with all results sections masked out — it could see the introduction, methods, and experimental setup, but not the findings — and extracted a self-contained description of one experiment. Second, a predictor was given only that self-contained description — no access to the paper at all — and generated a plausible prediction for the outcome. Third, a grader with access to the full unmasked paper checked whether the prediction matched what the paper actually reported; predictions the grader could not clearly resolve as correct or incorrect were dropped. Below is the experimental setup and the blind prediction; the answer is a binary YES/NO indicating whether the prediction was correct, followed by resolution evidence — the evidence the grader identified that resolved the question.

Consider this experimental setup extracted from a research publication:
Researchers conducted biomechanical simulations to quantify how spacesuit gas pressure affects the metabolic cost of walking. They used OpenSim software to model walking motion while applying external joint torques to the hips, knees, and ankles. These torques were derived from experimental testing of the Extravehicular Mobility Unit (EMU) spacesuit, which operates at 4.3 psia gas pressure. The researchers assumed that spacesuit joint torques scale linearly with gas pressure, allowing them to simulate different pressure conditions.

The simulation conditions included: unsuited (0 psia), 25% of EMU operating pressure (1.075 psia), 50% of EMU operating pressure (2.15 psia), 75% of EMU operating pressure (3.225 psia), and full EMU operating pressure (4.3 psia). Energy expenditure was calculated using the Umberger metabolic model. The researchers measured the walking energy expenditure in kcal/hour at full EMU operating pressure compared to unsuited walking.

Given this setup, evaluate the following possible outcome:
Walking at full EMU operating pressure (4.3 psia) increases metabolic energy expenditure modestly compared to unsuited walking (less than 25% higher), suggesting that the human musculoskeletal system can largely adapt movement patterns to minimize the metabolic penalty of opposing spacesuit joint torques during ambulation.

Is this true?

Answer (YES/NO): NO